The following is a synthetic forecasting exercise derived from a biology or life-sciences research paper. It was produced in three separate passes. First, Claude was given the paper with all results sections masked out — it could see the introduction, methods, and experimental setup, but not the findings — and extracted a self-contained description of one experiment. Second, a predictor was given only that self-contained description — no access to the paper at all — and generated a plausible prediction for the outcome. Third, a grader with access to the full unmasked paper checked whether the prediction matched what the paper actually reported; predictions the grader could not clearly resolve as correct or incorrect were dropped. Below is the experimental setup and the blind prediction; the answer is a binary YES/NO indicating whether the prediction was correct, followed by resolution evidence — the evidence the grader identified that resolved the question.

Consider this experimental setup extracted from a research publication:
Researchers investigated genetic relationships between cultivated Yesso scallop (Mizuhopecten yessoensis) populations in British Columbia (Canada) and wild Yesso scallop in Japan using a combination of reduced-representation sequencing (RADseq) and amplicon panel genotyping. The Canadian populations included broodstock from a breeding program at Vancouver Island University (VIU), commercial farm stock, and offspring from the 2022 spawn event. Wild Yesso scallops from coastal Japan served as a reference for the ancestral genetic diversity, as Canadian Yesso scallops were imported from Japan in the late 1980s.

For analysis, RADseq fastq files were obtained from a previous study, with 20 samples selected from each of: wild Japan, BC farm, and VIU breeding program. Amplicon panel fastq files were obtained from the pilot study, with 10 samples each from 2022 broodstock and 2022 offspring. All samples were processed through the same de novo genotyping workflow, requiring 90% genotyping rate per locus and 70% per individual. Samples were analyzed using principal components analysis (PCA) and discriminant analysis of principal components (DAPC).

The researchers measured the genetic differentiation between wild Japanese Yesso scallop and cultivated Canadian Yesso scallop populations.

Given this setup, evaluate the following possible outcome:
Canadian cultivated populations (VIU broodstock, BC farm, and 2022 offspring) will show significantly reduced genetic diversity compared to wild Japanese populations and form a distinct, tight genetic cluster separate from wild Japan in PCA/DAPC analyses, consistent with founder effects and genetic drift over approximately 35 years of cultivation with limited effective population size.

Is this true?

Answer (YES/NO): NO